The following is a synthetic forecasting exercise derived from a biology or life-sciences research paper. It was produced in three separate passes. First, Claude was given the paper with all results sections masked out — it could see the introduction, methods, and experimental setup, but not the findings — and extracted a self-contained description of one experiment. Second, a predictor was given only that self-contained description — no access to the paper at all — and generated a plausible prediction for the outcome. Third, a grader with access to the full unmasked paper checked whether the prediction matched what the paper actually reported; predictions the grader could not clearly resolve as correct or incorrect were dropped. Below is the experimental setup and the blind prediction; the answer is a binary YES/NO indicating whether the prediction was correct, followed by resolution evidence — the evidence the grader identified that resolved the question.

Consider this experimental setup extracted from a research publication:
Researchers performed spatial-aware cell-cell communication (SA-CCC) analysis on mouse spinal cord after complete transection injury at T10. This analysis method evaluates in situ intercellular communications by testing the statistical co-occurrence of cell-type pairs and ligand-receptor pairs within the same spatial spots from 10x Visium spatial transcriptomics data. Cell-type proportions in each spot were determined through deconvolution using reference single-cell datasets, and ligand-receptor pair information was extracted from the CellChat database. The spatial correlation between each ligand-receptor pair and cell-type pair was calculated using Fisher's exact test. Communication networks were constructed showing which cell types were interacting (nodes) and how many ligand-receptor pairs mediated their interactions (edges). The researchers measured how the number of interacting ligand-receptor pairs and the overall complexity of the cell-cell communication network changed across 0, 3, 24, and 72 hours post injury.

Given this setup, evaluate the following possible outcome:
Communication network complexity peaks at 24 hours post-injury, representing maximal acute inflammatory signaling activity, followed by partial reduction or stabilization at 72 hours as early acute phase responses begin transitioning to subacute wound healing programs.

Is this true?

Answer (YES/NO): NO